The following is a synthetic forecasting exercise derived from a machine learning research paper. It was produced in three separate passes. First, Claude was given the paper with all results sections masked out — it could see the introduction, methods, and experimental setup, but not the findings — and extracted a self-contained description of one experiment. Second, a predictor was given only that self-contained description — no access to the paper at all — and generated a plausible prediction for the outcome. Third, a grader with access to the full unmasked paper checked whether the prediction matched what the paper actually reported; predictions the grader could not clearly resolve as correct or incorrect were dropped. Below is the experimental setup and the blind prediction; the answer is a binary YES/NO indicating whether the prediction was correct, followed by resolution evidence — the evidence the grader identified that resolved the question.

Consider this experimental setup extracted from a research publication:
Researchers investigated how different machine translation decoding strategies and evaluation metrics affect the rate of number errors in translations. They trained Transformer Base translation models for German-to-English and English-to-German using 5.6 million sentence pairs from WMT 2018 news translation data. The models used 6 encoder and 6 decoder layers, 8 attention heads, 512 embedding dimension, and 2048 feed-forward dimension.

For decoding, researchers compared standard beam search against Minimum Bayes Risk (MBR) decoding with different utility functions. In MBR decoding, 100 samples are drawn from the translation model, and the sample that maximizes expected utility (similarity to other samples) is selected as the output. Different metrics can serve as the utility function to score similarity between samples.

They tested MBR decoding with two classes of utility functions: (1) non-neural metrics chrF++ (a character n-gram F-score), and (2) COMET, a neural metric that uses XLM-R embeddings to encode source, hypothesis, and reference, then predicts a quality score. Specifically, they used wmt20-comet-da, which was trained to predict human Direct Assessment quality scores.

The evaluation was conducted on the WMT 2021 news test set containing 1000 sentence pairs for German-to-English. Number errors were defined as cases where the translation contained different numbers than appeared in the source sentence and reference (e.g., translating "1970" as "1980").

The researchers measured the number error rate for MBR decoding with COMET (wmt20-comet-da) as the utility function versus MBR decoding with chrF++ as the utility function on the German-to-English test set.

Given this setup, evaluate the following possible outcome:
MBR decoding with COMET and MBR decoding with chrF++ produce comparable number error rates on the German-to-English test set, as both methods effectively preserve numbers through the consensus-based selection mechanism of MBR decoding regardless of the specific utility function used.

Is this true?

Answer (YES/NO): NO